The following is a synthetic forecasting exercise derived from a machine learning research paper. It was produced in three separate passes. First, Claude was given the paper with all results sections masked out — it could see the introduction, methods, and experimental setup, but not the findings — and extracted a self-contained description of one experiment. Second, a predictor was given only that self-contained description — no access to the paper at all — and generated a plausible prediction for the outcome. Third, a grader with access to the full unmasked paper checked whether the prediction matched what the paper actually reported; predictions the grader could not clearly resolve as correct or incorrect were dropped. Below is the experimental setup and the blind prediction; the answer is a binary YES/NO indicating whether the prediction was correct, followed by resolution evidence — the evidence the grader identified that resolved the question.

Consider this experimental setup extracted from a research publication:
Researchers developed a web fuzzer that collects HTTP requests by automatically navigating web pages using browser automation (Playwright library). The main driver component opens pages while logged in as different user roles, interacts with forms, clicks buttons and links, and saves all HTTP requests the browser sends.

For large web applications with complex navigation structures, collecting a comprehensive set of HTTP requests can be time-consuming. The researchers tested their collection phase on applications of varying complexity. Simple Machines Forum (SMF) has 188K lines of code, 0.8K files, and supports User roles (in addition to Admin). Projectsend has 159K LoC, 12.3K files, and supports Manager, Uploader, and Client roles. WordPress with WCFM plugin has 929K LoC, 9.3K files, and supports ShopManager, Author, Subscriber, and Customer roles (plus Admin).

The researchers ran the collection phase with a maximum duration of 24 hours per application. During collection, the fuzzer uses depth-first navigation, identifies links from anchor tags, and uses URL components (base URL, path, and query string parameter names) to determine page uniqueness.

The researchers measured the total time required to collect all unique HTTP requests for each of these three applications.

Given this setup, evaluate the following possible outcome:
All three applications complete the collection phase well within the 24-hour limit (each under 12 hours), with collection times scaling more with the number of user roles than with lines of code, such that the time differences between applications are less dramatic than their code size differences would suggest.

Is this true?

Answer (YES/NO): YES